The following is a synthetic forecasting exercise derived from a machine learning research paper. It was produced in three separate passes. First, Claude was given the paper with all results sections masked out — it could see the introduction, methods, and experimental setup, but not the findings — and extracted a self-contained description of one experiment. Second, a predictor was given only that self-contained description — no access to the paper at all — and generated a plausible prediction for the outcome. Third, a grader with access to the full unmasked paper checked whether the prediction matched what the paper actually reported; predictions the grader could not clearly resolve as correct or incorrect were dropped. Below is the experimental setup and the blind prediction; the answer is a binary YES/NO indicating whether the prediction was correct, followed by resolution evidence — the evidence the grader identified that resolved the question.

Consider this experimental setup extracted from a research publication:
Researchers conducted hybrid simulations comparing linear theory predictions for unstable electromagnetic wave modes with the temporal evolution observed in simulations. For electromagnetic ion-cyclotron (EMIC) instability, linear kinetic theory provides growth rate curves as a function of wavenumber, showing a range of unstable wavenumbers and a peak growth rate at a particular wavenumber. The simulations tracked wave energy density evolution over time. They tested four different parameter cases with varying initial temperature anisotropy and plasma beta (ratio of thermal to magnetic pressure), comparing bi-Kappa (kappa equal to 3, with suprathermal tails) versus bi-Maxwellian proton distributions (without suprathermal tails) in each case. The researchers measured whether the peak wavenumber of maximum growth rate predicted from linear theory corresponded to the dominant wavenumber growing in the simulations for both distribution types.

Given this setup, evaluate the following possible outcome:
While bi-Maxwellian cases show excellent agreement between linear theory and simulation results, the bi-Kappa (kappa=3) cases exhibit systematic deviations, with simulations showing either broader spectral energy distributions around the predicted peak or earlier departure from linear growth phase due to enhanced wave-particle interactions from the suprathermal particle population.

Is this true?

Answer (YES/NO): NO